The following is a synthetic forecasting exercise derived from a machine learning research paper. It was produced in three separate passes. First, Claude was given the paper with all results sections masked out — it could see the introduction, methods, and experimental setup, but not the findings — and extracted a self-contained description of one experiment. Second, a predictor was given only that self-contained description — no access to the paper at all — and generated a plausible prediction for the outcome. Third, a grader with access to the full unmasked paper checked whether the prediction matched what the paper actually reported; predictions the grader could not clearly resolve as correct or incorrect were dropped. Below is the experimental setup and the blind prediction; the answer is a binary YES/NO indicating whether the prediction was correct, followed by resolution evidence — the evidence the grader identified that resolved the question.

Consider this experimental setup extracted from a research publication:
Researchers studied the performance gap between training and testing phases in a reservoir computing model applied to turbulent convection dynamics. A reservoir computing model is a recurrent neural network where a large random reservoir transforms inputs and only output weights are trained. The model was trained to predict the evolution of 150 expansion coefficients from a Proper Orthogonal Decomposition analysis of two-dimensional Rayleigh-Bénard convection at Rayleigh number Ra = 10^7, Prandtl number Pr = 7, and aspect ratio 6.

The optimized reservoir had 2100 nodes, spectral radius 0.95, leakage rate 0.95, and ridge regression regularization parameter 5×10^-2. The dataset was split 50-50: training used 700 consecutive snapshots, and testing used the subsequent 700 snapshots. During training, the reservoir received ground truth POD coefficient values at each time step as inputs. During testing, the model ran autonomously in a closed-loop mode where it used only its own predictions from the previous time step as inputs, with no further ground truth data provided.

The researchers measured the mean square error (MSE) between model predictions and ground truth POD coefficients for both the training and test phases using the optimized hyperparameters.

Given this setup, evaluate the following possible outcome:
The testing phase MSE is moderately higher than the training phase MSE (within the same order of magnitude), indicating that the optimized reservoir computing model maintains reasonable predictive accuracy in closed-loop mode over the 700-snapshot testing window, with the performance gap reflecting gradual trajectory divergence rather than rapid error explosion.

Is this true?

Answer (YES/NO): NO